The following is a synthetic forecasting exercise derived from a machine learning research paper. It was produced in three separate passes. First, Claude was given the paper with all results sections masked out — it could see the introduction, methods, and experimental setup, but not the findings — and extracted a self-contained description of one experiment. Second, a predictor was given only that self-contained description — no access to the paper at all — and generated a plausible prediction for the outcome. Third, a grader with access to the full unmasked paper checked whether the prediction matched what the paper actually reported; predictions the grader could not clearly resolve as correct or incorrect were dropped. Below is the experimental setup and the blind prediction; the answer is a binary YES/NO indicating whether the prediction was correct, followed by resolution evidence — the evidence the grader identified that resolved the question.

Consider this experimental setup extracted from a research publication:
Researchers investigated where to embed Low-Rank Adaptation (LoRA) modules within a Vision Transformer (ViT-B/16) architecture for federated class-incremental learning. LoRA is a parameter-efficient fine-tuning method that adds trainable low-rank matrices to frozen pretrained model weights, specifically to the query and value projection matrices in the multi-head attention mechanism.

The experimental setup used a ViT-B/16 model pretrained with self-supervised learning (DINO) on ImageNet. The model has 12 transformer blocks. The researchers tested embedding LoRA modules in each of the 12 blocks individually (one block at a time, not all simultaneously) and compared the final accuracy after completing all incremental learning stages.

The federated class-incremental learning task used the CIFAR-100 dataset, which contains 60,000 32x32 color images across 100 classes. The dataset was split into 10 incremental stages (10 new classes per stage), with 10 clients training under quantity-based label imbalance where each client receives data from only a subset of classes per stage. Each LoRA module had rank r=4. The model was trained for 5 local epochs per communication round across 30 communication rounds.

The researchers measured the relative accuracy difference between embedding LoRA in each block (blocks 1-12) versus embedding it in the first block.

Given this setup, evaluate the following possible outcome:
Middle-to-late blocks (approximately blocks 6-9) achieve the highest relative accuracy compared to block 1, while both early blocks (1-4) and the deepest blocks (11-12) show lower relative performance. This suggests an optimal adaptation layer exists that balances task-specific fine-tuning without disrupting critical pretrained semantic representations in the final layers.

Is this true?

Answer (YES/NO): NO